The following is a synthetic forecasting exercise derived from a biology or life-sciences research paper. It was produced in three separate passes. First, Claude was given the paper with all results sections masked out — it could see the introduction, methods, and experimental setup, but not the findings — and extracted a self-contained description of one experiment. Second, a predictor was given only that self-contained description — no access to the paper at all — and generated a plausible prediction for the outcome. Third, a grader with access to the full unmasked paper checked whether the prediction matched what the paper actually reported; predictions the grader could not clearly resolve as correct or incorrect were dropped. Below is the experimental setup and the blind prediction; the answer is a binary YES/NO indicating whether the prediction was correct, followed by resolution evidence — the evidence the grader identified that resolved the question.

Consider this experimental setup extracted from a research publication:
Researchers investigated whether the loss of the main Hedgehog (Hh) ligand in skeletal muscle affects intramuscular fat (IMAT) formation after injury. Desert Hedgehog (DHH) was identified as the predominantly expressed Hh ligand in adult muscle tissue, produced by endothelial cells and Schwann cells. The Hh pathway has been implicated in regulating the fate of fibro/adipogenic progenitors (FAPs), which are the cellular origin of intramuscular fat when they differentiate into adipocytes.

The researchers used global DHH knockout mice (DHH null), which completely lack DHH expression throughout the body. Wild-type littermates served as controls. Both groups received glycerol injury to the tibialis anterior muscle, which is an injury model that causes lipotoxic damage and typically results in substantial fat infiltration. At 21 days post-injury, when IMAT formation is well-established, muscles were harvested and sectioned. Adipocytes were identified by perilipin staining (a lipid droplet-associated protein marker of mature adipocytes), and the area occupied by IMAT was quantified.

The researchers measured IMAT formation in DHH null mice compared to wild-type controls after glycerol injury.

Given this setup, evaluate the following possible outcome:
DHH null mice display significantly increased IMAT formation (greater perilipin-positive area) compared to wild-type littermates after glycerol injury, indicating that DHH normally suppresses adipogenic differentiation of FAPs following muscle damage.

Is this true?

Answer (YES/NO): NO